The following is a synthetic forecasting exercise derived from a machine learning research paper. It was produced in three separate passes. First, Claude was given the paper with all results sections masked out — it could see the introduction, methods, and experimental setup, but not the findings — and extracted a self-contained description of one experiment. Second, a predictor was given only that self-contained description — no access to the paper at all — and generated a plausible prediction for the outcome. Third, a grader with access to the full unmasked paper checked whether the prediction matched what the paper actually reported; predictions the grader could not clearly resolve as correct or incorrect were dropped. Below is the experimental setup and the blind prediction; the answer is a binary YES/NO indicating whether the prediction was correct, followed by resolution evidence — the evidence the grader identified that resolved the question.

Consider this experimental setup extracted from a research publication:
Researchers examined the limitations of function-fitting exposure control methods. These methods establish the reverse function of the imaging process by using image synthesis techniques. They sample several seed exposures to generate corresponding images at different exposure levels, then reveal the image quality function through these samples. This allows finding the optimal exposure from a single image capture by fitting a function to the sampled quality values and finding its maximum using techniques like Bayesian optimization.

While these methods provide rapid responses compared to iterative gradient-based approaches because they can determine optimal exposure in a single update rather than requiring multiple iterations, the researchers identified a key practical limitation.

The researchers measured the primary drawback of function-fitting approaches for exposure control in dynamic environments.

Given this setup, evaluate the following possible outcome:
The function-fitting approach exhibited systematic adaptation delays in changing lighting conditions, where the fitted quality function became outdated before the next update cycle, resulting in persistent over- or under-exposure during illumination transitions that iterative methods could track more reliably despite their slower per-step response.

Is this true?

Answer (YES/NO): NO